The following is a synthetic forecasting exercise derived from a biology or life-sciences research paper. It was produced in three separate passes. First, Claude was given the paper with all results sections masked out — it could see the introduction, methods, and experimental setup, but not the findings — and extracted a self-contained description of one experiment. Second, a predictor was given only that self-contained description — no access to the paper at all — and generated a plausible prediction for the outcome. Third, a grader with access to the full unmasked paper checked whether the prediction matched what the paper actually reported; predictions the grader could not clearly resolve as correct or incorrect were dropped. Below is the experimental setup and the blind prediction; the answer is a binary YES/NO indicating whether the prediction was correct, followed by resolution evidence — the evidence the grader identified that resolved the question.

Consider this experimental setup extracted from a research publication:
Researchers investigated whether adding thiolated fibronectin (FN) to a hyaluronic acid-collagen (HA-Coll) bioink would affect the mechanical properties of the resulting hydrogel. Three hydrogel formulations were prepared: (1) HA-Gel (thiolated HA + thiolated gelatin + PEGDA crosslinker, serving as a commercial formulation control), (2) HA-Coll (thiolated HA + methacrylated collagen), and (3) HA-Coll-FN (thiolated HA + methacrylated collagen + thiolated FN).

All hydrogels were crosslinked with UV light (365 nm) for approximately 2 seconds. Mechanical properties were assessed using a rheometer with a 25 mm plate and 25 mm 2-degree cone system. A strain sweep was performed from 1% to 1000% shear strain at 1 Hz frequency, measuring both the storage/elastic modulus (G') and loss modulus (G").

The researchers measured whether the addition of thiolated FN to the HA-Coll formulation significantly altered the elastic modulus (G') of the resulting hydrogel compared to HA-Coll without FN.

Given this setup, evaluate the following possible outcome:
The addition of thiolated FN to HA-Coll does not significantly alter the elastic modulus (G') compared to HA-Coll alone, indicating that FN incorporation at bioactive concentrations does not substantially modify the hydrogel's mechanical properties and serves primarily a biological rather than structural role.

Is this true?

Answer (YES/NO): YES